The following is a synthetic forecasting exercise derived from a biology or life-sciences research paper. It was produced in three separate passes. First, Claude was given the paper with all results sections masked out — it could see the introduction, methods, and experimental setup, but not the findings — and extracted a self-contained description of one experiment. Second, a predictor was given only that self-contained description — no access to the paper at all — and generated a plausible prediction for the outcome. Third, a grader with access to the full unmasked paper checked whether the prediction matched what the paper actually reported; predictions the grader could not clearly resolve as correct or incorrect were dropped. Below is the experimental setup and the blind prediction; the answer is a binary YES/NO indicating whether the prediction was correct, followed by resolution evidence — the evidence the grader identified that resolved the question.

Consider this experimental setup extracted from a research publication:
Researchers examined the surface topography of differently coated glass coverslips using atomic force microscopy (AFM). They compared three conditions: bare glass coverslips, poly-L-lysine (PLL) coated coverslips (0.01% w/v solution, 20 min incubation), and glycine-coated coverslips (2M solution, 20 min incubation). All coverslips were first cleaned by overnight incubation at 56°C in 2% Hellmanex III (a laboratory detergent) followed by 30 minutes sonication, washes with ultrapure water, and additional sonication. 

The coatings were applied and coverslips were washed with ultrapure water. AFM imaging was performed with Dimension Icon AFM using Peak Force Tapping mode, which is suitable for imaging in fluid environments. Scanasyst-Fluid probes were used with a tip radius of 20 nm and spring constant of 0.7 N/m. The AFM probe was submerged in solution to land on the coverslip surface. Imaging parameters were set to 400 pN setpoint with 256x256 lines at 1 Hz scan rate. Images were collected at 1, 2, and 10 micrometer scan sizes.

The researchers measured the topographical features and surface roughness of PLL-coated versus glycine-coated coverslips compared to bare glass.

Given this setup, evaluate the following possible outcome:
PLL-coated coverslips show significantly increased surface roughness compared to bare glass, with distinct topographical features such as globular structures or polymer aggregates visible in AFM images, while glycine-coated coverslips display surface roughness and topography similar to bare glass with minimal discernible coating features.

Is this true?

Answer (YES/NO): NO